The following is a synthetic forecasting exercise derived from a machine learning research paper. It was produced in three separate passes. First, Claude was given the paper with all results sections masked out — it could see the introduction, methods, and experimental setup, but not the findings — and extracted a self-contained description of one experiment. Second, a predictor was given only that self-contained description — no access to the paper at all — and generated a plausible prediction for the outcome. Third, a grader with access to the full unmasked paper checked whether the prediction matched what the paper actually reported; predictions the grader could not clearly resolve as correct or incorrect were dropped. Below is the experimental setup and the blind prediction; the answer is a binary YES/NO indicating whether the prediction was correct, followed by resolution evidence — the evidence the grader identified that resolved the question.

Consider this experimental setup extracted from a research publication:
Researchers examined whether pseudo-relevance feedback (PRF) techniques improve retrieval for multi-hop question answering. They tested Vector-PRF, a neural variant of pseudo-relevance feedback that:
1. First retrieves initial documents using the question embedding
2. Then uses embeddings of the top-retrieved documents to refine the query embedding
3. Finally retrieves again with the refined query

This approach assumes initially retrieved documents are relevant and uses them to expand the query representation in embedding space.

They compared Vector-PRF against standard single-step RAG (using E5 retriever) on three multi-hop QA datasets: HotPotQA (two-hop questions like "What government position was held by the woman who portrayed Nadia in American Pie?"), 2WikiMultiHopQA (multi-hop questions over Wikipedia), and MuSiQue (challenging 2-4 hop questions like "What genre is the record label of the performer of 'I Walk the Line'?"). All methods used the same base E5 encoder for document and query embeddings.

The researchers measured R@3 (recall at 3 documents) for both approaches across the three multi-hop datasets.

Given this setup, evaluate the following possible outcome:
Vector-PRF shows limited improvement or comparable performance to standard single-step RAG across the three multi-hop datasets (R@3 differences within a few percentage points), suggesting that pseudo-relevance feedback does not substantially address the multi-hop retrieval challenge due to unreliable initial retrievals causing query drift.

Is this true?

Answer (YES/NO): YES